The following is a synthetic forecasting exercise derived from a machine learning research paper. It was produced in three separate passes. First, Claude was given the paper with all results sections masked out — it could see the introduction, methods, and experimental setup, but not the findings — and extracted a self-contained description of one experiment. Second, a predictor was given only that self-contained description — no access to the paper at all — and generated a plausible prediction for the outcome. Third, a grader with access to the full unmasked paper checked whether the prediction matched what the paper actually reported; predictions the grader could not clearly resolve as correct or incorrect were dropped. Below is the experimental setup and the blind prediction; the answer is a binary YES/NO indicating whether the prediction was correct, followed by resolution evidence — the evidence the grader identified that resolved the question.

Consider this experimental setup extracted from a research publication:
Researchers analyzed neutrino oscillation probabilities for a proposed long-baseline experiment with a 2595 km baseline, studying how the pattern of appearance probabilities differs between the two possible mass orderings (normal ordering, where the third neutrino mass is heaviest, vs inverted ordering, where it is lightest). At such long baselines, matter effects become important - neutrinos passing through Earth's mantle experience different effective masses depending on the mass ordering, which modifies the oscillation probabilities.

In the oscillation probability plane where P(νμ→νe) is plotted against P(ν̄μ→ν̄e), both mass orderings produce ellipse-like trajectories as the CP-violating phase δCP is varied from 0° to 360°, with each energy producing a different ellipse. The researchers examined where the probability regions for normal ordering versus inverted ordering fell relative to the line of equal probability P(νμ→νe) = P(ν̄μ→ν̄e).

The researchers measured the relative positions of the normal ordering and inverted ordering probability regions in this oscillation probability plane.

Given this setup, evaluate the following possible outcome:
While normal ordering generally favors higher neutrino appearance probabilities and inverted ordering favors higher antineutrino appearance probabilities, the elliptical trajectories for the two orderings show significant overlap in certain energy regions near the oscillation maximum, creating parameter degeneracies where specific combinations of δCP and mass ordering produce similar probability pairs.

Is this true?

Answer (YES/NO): NO